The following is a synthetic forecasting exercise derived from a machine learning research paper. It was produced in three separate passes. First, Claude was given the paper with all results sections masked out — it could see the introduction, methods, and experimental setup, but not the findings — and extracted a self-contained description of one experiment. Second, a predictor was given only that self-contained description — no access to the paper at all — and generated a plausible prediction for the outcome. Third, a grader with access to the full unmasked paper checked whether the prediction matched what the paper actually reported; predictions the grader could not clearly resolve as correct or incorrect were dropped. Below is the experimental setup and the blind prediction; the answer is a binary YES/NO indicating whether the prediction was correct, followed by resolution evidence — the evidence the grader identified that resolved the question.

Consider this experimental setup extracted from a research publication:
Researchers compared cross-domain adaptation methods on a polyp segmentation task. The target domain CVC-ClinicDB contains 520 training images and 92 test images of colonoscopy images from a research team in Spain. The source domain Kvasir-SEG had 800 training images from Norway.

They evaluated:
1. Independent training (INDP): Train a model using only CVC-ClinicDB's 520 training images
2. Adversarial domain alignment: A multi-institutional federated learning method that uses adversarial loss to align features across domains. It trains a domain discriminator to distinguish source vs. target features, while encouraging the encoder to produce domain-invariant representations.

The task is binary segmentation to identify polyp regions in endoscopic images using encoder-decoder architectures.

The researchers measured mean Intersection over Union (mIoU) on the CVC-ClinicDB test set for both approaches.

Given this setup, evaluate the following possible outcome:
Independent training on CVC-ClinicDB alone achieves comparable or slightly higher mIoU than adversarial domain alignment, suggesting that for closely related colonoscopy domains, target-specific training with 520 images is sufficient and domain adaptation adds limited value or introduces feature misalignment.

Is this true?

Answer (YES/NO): NO